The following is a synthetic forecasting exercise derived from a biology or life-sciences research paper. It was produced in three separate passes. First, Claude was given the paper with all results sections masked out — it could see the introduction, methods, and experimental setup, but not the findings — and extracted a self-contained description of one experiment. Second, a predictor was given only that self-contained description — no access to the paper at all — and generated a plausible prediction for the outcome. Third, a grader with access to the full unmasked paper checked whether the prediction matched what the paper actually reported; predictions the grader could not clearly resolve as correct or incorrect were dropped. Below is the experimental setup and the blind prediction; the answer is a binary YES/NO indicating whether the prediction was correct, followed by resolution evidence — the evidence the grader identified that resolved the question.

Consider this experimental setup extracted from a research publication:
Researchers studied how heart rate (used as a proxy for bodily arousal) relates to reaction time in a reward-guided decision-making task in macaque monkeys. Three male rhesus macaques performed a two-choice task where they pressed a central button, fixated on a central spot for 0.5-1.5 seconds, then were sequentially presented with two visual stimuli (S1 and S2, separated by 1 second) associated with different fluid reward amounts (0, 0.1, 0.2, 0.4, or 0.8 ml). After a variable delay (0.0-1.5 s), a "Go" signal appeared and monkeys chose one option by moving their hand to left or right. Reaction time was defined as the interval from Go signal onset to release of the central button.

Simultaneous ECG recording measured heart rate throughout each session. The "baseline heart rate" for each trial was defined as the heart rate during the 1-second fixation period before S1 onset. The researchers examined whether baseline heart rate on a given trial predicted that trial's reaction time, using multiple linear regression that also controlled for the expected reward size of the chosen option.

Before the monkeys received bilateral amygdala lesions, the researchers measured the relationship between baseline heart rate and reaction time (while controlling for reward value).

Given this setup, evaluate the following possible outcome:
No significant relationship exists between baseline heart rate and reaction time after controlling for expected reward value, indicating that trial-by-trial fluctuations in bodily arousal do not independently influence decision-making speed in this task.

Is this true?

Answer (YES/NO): NO